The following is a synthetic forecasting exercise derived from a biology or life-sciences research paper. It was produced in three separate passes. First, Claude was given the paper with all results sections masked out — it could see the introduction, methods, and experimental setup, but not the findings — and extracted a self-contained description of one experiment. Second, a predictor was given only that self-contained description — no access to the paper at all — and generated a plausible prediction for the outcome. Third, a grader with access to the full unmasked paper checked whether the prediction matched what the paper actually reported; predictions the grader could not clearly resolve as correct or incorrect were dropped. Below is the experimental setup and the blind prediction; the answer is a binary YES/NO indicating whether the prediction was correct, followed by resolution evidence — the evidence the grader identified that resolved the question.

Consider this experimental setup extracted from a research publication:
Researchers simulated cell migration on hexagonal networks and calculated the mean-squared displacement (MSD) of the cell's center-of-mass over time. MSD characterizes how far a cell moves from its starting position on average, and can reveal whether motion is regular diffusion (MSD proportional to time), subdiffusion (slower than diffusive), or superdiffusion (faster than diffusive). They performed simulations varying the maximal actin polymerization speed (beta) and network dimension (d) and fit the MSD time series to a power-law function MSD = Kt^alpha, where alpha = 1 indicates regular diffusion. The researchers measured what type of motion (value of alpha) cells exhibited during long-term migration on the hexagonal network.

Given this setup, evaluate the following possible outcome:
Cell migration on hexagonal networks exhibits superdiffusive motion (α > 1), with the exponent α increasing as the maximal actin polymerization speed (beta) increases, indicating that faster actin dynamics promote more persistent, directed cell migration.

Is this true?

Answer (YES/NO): NO